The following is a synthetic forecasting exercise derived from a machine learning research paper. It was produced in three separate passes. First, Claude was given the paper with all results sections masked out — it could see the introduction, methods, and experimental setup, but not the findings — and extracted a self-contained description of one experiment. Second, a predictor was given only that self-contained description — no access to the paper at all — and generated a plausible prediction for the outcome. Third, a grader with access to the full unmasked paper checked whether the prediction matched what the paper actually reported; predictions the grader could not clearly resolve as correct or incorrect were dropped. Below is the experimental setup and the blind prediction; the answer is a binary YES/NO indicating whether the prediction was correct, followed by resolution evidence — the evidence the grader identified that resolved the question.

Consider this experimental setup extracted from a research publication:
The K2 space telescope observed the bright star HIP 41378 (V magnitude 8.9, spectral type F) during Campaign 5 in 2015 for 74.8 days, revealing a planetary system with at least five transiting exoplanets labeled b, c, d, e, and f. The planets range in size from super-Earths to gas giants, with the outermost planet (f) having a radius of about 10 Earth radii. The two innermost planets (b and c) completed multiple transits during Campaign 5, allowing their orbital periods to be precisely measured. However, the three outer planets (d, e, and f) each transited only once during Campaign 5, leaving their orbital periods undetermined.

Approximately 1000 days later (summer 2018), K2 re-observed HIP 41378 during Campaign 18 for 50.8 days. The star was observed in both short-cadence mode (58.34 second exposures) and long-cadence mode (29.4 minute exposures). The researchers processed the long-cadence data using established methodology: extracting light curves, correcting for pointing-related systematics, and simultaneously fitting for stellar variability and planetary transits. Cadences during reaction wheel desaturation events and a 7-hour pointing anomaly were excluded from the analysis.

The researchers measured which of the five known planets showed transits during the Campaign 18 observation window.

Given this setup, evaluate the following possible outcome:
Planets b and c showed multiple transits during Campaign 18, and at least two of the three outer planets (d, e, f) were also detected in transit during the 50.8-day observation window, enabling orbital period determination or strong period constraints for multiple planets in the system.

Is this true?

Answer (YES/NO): NO